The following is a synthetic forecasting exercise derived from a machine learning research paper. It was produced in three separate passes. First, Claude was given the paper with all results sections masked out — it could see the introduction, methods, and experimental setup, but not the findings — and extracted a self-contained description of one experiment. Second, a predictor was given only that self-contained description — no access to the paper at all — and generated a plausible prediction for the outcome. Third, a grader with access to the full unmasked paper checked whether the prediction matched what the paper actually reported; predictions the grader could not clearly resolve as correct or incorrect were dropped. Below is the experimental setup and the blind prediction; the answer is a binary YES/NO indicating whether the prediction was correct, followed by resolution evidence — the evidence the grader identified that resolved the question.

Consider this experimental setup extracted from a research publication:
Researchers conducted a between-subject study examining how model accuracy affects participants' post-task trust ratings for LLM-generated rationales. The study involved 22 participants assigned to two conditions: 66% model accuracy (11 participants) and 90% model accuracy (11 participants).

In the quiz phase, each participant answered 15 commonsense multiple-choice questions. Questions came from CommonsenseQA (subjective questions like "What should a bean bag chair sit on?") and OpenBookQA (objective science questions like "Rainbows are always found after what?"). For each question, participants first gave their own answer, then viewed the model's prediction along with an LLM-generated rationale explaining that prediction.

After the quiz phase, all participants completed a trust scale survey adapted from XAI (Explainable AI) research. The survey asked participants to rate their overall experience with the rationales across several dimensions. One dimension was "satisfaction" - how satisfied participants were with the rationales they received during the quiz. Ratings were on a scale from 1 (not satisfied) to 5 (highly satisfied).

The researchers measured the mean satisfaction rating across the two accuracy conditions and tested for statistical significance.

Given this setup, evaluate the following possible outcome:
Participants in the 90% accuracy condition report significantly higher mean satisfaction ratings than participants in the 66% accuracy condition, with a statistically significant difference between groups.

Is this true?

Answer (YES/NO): NO